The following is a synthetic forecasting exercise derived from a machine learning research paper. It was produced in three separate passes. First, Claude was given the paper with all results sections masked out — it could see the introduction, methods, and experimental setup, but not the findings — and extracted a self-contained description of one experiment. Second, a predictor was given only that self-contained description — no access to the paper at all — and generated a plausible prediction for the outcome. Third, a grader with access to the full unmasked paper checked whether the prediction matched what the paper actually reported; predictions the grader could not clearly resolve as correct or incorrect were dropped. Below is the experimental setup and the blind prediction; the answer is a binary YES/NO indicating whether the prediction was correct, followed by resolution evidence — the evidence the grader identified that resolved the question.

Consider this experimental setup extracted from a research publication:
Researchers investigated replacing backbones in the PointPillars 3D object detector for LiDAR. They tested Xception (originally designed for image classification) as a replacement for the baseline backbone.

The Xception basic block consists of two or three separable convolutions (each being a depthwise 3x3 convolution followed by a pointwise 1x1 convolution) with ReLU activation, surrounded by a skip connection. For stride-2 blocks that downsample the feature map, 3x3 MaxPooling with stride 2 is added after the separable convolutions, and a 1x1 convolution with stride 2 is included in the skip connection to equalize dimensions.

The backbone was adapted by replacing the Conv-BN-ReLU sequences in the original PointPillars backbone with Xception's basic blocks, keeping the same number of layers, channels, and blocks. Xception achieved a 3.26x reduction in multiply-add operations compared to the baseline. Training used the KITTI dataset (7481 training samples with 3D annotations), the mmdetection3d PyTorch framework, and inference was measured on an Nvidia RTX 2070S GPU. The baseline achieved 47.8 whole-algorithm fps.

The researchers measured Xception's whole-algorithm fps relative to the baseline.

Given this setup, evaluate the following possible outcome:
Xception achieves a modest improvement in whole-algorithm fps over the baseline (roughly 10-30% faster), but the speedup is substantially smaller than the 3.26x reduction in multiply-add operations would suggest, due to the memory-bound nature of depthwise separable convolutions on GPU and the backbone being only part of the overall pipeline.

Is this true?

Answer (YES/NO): NO